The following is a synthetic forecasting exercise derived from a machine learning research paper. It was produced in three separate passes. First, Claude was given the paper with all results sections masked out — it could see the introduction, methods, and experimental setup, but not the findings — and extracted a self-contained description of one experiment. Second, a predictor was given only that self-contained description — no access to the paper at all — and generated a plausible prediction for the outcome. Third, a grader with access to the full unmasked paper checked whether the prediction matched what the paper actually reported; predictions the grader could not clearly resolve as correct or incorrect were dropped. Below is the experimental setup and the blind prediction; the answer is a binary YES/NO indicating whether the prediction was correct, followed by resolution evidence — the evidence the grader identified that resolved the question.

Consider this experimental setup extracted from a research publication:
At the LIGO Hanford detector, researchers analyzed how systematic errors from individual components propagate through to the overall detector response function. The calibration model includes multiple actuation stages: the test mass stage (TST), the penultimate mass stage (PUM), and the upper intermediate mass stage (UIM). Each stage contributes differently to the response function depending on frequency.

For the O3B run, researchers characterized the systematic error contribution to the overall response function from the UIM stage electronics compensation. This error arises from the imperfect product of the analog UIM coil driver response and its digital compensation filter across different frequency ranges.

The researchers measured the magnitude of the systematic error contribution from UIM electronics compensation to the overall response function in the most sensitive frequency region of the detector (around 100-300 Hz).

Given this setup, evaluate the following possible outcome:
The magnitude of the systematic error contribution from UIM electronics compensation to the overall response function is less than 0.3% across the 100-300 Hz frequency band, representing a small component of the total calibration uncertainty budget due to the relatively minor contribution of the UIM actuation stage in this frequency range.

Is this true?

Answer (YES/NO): YES